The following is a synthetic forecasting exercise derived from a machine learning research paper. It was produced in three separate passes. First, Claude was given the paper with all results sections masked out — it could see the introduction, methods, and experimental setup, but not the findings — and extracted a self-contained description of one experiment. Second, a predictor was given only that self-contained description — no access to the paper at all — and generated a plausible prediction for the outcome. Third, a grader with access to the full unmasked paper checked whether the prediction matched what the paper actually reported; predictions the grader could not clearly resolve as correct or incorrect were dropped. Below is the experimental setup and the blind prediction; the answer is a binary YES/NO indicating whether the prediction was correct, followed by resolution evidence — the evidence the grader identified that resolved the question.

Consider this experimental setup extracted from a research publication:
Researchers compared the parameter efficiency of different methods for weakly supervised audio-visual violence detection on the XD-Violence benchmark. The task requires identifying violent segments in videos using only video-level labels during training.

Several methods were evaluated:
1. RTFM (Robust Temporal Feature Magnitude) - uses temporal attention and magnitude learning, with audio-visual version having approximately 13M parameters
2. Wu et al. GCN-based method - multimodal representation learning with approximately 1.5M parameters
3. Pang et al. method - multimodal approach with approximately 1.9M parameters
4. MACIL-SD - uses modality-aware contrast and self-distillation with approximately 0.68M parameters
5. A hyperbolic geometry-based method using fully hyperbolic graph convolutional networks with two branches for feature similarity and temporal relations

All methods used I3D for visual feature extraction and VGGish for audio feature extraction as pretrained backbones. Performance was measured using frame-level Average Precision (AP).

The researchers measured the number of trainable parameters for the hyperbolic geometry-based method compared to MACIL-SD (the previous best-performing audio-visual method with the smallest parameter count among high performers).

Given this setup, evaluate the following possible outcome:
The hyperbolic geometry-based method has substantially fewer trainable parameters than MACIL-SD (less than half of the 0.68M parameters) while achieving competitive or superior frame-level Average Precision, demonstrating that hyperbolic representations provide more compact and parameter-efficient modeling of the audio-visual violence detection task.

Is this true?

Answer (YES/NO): NO